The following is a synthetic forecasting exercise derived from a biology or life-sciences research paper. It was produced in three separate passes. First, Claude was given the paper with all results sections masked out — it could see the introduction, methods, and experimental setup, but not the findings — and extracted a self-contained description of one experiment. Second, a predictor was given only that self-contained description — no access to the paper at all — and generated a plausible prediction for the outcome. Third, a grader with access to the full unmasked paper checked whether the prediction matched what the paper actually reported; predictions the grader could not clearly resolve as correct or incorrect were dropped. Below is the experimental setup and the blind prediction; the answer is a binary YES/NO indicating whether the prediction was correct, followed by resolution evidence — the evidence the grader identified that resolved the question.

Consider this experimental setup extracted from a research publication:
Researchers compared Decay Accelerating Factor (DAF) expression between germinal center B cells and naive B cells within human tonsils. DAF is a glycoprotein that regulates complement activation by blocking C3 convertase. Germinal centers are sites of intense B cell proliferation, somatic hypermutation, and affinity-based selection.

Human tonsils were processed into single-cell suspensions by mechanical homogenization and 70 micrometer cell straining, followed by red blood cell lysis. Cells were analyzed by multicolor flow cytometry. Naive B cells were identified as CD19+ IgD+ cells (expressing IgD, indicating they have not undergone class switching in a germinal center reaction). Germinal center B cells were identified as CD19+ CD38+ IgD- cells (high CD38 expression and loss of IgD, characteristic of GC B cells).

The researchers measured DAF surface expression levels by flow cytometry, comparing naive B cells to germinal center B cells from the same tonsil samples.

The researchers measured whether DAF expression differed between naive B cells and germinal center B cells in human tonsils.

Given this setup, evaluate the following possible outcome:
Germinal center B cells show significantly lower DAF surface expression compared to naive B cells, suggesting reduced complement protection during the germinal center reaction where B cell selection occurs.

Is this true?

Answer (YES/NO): YES